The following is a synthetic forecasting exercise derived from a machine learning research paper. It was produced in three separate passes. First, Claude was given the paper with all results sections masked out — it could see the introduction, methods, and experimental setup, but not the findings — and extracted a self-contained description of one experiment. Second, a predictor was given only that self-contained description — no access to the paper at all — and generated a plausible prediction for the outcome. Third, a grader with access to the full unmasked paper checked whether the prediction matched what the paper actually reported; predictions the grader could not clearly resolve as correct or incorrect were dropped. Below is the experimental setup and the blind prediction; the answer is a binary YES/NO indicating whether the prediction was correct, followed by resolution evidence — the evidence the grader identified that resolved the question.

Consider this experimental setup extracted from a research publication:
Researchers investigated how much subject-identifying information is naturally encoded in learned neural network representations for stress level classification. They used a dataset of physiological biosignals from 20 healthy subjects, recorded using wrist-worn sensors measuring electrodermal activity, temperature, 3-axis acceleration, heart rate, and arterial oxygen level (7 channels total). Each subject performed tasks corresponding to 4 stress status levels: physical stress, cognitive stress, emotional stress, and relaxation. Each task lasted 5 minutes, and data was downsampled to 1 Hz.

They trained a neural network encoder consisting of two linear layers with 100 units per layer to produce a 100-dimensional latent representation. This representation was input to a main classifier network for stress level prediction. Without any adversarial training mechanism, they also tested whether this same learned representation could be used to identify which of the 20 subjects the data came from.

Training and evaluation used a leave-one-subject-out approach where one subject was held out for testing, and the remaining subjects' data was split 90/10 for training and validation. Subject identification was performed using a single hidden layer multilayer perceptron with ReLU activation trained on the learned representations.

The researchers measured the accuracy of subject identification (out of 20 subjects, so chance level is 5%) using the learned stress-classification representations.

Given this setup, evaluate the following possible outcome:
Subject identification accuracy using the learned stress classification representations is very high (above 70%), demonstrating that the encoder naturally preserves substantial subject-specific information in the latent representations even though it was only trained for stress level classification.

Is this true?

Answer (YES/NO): YES